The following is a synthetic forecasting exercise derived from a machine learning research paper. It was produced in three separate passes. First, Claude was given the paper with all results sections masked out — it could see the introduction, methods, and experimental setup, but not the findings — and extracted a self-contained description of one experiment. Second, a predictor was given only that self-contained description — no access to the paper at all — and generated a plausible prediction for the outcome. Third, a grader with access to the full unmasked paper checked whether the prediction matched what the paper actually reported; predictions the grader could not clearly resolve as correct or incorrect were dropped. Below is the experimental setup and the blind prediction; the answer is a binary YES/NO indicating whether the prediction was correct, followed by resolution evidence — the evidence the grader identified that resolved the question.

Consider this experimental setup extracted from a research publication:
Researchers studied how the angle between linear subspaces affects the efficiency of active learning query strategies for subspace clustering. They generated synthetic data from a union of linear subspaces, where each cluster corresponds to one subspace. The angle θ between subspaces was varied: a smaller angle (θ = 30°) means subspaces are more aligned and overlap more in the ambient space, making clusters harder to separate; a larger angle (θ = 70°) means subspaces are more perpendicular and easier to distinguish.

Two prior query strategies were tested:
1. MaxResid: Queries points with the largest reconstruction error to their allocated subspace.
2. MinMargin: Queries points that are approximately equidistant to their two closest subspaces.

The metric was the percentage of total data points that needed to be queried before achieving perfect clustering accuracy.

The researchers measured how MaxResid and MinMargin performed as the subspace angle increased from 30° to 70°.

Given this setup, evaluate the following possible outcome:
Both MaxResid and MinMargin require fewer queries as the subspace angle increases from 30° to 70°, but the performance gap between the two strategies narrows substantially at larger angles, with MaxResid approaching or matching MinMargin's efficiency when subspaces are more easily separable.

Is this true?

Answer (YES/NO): NO